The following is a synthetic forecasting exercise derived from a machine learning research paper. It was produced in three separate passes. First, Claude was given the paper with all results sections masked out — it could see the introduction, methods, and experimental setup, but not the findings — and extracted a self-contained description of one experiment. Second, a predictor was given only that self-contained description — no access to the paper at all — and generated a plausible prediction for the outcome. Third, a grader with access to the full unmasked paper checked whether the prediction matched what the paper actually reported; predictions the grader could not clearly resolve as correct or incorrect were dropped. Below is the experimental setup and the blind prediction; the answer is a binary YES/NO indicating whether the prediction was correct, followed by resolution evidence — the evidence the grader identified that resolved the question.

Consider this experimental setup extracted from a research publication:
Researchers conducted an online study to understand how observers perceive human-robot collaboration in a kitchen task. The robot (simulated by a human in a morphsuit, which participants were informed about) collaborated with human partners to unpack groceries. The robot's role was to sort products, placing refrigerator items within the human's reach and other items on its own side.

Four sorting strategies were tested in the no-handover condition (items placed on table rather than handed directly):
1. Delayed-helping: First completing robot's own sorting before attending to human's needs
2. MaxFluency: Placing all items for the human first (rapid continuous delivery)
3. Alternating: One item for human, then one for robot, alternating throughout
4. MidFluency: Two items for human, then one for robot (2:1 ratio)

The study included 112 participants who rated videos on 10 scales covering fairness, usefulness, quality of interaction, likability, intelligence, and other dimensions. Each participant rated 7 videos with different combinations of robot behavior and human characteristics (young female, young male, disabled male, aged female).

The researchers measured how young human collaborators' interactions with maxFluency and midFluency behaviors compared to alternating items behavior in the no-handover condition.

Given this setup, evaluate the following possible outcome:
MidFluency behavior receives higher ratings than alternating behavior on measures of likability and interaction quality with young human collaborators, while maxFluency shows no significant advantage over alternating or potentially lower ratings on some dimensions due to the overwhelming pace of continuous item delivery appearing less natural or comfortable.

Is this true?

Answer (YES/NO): NO